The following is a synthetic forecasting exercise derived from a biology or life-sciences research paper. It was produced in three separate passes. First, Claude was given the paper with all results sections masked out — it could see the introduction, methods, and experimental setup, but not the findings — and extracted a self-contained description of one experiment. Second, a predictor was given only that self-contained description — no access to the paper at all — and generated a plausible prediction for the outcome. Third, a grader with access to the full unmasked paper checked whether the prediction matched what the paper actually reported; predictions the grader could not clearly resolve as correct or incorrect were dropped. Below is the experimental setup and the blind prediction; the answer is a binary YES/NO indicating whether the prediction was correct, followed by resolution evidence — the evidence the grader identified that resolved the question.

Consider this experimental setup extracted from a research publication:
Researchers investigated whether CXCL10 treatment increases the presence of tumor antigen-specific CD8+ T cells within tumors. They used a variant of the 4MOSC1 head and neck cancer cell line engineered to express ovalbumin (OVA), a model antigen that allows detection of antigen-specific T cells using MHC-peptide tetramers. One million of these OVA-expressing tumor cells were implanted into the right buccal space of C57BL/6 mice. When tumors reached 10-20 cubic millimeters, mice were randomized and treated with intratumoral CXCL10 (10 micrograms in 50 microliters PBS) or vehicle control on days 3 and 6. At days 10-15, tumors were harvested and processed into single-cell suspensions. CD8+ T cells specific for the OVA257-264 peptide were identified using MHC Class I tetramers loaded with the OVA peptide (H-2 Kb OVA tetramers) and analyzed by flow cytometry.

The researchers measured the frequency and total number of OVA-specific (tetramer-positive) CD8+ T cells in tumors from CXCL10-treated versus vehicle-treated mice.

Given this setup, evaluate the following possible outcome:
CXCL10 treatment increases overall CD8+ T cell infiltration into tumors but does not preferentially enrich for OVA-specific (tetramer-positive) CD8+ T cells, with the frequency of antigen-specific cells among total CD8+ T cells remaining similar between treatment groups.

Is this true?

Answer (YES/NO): NO